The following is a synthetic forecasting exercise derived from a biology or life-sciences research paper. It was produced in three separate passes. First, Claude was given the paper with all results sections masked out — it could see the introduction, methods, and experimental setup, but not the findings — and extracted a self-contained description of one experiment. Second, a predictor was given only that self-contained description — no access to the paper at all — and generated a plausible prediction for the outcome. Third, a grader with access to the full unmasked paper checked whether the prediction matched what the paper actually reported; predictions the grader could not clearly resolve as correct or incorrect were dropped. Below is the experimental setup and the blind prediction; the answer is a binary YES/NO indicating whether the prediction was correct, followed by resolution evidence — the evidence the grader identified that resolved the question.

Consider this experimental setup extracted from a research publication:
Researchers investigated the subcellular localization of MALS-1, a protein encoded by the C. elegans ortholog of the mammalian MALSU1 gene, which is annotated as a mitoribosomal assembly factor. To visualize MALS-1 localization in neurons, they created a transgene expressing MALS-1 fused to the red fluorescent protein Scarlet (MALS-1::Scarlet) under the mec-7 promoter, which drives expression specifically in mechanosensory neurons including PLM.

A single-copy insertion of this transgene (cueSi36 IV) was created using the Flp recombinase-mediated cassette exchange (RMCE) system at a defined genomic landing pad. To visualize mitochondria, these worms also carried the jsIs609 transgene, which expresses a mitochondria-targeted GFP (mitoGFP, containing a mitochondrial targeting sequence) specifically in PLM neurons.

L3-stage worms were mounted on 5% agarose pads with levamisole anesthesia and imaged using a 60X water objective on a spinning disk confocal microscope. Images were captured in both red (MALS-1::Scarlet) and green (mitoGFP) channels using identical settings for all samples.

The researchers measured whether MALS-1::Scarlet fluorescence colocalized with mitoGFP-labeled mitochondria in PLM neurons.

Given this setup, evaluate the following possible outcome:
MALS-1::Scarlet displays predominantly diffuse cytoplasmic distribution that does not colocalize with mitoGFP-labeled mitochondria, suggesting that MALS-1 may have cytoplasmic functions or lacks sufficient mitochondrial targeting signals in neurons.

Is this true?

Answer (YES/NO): NO